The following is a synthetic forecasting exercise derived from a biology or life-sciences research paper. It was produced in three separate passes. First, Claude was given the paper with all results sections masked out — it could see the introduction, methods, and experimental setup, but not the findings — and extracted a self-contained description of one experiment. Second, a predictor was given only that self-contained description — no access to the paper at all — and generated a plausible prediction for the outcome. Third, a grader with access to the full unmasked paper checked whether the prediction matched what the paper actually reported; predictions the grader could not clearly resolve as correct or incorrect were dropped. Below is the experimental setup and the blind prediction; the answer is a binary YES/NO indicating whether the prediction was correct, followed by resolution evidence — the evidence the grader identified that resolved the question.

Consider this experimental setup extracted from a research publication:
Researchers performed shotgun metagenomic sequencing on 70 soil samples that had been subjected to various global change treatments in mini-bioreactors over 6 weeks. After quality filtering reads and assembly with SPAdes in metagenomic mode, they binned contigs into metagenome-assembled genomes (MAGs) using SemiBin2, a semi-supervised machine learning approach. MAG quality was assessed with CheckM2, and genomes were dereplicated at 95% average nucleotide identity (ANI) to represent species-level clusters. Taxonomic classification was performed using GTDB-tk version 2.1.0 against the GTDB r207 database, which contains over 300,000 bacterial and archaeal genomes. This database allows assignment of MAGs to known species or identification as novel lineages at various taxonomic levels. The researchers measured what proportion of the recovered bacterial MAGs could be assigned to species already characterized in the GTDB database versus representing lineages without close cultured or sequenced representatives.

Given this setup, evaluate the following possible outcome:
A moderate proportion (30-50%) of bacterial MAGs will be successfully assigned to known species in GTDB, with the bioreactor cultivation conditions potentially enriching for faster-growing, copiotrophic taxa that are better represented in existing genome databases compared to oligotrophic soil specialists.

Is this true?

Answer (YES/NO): NO